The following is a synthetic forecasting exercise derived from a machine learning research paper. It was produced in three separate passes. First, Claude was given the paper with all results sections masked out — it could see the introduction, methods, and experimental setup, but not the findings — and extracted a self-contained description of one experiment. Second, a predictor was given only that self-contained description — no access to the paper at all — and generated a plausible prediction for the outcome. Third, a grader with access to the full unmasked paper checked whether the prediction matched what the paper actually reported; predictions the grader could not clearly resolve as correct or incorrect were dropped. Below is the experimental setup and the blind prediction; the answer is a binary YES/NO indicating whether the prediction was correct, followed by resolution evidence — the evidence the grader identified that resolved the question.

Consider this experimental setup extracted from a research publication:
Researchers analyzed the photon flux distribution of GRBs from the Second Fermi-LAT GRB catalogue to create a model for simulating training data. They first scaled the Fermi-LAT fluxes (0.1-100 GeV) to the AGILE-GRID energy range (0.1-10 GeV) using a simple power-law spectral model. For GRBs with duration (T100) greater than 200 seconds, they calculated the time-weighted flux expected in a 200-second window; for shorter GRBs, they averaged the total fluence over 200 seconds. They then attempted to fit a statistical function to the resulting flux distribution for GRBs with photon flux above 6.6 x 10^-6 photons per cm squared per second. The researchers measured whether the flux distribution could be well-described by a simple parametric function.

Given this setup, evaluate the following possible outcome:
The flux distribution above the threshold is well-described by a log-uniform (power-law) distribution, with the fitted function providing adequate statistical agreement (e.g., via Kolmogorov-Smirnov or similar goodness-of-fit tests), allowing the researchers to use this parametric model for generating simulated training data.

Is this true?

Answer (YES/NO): NO